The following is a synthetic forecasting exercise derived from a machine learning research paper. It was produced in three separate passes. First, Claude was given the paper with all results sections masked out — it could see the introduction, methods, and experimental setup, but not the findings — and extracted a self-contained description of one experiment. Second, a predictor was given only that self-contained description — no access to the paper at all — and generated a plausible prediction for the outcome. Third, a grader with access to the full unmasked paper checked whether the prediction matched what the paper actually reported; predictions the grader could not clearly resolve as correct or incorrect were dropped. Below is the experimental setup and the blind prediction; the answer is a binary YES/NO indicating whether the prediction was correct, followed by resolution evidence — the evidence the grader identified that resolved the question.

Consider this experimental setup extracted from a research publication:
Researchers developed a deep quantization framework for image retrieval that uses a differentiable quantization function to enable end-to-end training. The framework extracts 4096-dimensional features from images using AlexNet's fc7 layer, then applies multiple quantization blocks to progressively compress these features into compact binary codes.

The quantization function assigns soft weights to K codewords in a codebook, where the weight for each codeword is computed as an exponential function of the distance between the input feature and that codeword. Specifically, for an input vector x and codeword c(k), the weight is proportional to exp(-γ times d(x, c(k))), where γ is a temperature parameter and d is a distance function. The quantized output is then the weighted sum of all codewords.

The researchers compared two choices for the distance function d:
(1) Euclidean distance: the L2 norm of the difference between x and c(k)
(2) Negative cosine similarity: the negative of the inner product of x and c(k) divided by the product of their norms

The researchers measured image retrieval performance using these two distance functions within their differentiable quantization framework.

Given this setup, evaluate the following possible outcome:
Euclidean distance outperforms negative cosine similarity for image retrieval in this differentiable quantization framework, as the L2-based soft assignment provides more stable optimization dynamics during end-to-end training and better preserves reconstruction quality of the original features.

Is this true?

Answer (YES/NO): NO